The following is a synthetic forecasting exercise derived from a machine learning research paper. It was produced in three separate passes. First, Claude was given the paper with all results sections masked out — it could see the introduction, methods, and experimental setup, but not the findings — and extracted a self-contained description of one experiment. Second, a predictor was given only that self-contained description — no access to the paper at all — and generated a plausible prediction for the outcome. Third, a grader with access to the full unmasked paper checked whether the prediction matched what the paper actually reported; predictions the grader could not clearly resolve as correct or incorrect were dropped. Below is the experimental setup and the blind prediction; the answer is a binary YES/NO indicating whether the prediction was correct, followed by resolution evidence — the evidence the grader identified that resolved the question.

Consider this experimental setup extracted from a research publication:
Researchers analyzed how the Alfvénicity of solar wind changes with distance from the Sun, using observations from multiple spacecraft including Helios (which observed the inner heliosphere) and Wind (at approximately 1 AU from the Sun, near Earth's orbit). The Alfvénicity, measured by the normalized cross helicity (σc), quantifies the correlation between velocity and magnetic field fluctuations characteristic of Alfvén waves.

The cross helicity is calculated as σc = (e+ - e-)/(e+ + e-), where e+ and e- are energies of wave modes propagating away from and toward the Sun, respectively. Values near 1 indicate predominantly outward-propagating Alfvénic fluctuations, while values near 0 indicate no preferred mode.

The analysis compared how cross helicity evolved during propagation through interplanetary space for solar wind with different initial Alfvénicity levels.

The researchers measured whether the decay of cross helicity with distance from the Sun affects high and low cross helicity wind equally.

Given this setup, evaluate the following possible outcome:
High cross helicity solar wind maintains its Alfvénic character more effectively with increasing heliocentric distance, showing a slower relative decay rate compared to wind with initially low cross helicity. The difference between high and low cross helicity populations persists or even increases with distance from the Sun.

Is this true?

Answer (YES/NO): YES